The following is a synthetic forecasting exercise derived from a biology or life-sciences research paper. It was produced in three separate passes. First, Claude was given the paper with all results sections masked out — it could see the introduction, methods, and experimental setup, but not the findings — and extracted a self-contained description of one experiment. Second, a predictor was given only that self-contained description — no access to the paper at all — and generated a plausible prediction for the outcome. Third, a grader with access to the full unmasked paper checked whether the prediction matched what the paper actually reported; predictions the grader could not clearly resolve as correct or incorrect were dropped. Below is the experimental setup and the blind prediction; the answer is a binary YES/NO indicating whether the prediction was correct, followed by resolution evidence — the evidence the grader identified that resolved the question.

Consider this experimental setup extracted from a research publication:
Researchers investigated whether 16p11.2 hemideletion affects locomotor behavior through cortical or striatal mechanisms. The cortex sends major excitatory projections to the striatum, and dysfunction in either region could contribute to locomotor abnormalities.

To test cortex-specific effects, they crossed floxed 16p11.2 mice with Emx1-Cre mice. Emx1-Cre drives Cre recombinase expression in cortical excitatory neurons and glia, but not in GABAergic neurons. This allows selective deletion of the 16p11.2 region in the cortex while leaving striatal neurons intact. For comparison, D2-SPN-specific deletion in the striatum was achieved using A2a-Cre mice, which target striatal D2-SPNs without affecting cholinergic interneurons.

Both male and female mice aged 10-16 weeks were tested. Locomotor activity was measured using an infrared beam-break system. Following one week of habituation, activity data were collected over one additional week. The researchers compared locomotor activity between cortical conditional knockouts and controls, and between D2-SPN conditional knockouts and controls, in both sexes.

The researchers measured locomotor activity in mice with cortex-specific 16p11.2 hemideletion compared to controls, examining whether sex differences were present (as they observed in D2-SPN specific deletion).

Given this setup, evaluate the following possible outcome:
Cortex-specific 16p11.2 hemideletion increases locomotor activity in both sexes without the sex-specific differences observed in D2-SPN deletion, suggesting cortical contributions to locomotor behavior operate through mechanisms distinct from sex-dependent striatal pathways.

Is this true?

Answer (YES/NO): YES